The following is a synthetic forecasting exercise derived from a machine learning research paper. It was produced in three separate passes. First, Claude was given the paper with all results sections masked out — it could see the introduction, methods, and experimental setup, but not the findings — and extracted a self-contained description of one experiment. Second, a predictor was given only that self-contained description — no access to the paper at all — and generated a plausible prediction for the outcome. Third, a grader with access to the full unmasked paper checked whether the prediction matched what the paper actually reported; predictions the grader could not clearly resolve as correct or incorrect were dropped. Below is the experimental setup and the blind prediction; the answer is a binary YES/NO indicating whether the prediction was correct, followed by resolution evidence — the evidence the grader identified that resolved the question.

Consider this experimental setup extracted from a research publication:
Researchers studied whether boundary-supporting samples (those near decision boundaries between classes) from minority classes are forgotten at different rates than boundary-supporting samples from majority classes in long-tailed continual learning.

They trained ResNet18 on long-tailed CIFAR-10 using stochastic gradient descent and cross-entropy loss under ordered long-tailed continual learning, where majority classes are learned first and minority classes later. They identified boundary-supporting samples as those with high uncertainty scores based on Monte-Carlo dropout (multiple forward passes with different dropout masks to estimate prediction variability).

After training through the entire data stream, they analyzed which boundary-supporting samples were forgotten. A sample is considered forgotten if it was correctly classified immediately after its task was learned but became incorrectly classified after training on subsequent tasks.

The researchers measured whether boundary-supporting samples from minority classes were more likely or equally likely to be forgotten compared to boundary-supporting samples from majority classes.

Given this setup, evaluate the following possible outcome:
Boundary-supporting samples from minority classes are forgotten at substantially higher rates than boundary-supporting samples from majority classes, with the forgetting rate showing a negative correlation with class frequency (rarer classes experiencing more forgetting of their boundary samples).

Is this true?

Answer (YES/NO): YES